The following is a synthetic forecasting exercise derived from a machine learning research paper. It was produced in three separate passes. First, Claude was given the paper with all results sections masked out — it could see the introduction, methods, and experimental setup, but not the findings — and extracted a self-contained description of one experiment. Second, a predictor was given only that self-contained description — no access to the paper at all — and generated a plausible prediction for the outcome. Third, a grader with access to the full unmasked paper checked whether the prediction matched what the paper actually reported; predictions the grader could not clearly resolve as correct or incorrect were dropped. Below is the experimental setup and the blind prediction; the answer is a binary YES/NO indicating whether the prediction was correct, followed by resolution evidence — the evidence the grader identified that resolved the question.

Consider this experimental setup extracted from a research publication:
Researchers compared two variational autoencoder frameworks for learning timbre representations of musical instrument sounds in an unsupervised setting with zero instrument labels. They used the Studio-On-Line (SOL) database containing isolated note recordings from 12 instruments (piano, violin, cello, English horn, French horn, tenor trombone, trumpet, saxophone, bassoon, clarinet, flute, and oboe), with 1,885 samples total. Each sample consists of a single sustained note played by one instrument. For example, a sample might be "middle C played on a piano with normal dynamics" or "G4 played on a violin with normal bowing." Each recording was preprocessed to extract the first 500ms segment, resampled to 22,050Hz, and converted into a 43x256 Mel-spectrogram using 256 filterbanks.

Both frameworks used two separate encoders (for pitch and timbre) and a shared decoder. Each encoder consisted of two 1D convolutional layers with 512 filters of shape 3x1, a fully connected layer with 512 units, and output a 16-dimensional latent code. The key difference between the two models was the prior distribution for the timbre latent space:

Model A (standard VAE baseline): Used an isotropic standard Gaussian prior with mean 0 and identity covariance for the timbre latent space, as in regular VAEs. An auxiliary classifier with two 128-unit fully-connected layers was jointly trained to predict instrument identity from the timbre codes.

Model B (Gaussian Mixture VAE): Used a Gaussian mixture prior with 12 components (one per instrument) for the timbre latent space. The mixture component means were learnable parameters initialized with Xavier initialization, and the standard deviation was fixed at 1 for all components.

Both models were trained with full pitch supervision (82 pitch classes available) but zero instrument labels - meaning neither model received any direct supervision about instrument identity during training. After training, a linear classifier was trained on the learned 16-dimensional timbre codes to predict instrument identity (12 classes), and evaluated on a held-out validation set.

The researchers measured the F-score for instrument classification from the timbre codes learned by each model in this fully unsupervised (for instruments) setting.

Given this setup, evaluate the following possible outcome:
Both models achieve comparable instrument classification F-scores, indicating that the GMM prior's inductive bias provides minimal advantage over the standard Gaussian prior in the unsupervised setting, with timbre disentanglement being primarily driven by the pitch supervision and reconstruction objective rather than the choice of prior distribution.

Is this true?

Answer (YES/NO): YES